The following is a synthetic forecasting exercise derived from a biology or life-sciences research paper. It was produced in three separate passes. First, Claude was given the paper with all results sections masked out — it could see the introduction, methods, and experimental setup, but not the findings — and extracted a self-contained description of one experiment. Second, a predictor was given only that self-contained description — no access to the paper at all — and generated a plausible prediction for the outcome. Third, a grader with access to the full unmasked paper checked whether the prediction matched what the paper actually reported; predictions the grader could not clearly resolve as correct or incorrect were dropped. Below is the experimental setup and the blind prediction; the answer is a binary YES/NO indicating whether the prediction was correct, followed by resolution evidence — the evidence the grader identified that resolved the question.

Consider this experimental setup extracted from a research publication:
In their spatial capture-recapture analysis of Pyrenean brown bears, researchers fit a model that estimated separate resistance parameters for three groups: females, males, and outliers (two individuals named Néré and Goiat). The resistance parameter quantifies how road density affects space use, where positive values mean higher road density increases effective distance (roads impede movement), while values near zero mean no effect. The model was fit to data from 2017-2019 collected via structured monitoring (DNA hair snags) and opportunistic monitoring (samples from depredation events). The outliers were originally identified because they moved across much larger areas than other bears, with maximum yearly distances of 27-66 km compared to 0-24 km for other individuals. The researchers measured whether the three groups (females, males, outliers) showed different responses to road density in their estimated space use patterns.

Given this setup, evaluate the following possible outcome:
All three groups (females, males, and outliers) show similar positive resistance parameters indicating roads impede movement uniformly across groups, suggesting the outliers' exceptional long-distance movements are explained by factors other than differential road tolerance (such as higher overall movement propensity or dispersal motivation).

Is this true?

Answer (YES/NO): NO